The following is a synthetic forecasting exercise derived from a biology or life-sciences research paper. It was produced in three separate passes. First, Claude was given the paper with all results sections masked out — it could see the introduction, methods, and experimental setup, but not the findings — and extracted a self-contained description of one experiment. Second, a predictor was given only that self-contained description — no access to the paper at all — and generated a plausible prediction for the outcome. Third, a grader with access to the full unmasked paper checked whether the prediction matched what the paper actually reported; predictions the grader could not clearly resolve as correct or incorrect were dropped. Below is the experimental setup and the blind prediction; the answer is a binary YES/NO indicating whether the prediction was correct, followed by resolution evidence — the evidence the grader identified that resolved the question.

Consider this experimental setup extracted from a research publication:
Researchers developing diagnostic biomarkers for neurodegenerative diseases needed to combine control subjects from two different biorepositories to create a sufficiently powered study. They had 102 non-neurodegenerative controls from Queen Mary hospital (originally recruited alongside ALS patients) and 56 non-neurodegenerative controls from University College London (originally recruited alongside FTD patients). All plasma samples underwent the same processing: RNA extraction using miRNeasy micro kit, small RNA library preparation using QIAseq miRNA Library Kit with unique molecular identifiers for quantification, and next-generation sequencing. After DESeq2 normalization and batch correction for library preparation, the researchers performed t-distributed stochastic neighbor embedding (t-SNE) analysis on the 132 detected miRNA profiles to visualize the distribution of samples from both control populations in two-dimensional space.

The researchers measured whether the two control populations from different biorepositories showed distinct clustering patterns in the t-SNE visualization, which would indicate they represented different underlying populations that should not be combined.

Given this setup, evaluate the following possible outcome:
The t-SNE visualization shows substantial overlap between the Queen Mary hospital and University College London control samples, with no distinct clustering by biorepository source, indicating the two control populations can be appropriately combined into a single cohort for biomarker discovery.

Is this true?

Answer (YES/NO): YES